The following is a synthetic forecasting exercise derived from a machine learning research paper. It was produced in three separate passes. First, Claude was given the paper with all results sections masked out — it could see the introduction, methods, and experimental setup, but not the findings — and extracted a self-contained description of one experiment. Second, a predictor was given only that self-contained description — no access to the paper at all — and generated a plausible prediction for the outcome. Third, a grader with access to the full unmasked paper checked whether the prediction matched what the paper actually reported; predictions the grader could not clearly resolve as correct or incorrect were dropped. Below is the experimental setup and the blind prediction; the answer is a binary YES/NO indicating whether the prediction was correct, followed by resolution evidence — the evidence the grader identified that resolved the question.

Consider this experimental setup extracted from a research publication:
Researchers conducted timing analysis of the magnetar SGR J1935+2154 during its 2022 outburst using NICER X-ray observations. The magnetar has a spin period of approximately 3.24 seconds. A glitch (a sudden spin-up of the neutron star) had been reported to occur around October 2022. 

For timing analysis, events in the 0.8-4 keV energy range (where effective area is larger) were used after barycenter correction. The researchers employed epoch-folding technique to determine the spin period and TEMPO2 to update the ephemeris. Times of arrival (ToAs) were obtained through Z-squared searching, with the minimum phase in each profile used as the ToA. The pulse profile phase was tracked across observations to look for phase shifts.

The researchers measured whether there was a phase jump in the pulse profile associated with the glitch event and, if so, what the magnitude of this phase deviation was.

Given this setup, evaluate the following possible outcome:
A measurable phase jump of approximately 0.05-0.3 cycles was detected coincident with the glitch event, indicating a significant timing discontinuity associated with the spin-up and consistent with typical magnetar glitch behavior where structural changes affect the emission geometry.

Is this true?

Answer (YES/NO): YES